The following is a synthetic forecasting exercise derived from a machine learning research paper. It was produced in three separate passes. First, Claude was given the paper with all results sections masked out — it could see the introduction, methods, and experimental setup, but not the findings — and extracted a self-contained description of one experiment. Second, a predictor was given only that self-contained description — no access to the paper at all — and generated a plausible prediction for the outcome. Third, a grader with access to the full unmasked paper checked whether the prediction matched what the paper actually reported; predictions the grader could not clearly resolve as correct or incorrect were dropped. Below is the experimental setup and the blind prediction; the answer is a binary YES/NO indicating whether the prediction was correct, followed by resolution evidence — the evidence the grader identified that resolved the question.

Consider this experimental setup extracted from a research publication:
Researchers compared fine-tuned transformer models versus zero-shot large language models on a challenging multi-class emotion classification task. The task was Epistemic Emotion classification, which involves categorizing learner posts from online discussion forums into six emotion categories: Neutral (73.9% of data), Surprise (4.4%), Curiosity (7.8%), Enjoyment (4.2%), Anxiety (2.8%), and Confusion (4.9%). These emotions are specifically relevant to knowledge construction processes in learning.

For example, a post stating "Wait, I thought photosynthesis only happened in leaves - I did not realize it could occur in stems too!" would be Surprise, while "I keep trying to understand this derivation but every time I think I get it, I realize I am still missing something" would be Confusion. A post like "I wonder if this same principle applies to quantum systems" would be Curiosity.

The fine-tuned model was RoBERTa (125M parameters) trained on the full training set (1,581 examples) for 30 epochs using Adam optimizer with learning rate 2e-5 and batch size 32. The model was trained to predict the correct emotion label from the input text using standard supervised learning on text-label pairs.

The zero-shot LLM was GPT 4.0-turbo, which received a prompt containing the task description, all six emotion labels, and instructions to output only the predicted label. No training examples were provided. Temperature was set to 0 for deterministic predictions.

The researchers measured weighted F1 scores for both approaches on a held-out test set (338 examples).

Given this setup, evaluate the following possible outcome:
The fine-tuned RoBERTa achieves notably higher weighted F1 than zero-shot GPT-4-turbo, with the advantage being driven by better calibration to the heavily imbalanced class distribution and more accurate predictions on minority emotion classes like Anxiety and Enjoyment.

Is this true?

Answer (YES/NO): NO